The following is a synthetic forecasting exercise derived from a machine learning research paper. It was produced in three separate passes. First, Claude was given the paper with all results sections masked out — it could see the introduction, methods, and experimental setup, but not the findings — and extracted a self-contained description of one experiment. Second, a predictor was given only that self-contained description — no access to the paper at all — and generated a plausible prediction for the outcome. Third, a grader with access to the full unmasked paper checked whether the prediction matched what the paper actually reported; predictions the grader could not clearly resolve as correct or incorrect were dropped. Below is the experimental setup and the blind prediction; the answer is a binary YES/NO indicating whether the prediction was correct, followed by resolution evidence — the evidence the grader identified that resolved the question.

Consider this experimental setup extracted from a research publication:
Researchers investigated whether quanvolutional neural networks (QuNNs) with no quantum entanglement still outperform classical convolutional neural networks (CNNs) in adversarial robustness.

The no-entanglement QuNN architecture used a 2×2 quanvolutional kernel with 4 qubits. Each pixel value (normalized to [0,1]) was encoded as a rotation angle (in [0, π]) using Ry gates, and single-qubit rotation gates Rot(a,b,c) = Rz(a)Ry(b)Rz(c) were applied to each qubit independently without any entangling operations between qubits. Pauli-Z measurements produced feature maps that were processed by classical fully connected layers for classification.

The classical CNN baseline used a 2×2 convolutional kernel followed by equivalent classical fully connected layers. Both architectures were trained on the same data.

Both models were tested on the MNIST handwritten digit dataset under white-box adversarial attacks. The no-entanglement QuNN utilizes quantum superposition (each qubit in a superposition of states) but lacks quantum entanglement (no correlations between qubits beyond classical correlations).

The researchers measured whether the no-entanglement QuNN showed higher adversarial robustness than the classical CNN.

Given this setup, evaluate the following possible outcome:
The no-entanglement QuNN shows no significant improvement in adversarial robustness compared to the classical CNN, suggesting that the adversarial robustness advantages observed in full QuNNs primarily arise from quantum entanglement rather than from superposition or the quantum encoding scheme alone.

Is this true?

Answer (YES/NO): NO